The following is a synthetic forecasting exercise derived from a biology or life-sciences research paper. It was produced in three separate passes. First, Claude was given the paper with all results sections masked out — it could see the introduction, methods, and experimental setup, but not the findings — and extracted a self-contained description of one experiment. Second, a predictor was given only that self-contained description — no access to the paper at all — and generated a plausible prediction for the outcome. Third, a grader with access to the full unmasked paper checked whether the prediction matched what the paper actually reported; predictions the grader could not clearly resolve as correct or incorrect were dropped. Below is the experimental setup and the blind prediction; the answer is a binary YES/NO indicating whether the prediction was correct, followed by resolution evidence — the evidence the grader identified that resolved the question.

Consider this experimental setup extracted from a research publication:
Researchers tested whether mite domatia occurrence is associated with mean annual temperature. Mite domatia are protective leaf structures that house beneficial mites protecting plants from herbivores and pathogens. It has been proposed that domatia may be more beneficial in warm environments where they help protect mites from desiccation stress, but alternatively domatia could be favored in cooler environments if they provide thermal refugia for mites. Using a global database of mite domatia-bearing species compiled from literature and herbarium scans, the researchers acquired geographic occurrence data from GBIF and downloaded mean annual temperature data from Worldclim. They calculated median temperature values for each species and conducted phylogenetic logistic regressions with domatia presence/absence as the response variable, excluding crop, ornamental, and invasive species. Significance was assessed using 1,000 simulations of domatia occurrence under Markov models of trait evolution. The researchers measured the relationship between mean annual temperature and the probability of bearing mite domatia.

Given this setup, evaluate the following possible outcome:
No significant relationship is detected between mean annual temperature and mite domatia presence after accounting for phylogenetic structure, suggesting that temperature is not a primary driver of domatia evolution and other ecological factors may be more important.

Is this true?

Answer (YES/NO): NO